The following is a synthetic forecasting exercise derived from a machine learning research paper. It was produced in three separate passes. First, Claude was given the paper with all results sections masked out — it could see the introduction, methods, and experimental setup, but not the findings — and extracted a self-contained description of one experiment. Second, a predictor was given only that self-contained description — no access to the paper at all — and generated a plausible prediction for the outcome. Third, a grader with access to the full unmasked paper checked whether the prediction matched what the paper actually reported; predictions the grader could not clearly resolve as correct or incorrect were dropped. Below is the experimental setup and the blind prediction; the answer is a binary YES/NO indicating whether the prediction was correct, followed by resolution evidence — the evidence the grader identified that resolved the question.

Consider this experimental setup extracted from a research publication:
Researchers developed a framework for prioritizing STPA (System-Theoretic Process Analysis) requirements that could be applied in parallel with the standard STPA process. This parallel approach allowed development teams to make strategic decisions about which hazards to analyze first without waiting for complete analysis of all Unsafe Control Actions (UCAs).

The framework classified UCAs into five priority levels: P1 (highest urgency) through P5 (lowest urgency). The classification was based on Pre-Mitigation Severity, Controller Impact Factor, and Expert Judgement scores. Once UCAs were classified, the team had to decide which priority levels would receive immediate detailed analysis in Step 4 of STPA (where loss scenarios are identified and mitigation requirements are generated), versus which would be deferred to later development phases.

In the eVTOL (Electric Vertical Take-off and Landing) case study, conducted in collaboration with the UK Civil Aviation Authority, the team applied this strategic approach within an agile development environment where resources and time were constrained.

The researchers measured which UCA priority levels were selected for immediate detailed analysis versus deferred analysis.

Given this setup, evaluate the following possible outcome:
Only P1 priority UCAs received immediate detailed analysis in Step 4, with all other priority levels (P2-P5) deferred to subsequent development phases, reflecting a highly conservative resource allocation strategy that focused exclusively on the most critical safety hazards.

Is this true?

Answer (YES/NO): NO